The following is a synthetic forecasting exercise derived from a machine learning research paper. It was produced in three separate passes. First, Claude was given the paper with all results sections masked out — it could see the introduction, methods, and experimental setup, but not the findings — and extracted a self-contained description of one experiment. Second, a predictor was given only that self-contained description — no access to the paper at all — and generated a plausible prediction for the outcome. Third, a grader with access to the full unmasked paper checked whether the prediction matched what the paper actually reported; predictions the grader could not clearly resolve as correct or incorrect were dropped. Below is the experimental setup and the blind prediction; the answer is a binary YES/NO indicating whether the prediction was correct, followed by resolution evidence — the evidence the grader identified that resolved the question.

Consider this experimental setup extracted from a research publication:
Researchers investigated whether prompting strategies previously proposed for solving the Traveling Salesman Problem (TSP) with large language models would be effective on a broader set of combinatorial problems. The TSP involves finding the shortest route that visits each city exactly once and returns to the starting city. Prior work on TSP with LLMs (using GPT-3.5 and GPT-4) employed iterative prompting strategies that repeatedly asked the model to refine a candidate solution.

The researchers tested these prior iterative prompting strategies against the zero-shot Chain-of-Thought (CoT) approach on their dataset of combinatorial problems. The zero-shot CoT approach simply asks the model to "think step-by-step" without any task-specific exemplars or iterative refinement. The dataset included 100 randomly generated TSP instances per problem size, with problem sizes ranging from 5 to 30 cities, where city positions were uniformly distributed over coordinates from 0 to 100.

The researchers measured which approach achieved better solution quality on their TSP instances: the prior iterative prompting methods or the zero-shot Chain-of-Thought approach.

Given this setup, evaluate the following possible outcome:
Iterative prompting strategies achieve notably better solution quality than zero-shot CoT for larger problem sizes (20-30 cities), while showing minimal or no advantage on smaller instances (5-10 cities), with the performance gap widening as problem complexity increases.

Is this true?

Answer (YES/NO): NO